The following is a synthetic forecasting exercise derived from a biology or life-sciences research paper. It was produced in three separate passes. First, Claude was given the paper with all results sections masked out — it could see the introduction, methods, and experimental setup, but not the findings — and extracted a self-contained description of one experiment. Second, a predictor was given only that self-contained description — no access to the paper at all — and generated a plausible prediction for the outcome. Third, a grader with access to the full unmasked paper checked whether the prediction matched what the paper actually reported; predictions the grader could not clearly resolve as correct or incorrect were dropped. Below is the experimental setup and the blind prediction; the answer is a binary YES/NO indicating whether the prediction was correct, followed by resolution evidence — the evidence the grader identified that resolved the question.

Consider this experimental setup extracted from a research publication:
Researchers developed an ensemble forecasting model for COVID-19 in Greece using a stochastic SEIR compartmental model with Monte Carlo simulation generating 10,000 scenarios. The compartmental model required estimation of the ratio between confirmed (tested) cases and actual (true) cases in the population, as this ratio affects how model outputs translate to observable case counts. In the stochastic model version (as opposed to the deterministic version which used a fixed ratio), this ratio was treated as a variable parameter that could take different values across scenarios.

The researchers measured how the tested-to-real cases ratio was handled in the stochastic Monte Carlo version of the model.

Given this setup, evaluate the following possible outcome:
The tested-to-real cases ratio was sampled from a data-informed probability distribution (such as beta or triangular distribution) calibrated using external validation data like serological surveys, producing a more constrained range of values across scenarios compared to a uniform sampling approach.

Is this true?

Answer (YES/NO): NO